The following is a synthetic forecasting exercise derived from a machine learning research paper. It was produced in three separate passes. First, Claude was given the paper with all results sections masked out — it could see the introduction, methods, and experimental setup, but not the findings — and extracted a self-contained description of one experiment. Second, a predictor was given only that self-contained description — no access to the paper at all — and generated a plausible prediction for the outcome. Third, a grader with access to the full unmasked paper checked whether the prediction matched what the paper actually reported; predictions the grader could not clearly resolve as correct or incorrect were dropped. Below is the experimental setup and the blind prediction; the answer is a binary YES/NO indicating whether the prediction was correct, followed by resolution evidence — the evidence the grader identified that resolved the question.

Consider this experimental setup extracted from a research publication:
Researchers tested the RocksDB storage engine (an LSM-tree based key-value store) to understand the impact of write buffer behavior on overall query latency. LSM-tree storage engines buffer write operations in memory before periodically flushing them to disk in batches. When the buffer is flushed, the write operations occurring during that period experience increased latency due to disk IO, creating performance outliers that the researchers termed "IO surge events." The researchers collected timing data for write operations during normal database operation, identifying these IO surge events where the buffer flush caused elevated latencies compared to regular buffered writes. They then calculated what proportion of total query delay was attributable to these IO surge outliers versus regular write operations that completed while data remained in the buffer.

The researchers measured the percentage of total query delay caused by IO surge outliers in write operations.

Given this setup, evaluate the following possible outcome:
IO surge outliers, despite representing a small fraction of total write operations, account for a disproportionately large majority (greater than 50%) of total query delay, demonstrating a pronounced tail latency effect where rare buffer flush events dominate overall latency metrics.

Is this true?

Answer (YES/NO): NO